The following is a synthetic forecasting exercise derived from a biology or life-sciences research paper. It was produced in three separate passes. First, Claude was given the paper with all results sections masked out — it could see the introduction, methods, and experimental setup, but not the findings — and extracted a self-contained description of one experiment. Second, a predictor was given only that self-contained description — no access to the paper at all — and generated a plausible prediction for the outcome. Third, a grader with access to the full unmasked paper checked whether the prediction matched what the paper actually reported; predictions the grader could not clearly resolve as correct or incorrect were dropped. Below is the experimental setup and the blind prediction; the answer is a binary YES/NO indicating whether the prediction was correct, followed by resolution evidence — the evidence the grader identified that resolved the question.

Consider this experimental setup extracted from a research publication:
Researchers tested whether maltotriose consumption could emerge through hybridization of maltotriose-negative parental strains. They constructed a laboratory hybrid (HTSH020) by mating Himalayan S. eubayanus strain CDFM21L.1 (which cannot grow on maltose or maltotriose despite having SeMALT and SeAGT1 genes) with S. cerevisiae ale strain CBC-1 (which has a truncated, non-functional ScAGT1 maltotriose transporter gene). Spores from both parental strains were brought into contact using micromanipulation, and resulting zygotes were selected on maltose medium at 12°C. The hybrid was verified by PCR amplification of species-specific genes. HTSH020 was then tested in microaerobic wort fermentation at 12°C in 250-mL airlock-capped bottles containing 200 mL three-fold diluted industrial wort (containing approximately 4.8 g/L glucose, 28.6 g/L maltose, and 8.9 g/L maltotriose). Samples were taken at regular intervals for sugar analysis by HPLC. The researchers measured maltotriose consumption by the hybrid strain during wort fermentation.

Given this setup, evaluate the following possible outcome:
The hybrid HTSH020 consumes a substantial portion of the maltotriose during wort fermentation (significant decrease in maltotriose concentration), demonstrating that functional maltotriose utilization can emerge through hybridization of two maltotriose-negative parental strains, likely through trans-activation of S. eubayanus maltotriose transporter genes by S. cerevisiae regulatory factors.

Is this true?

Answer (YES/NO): YES